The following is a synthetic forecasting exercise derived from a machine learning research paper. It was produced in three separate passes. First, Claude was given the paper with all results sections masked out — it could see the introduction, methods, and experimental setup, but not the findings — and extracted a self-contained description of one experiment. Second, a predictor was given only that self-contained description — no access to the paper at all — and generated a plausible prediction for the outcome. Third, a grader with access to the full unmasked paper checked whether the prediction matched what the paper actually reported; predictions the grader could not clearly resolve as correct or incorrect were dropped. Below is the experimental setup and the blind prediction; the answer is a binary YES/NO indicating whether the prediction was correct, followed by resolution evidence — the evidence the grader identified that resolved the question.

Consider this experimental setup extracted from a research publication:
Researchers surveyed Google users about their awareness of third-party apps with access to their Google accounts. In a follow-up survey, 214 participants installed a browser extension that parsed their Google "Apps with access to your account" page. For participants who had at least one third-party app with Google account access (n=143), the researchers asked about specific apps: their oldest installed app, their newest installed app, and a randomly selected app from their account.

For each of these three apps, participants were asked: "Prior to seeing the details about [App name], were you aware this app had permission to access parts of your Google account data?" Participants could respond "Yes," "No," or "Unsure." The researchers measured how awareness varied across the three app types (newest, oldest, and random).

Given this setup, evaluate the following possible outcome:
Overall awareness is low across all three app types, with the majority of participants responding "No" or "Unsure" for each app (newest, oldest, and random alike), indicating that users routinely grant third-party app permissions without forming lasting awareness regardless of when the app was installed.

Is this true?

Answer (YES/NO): NO